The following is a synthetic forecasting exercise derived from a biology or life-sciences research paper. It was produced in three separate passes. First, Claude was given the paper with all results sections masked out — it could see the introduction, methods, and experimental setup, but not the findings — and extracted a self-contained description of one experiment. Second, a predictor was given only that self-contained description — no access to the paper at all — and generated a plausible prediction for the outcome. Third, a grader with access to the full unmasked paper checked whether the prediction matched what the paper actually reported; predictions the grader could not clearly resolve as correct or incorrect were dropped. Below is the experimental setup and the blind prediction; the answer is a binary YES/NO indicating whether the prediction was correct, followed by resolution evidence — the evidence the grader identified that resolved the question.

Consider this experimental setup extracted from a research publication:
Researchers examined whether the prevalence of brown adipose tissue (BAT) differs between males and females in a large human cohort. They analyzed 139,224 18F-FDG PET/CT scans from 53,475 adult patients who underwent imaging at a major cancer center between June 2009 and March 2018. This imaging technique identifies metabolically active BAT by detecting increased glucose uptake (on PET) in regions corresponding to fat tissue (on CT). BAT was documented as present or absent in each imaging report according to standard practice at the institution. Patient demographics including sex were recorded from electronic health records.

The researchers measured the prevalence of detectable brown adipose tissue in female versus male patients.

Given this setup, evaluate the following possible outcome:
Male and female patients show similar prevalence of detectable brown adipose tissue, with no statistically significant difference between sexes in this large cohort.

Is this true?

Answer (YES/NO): NO